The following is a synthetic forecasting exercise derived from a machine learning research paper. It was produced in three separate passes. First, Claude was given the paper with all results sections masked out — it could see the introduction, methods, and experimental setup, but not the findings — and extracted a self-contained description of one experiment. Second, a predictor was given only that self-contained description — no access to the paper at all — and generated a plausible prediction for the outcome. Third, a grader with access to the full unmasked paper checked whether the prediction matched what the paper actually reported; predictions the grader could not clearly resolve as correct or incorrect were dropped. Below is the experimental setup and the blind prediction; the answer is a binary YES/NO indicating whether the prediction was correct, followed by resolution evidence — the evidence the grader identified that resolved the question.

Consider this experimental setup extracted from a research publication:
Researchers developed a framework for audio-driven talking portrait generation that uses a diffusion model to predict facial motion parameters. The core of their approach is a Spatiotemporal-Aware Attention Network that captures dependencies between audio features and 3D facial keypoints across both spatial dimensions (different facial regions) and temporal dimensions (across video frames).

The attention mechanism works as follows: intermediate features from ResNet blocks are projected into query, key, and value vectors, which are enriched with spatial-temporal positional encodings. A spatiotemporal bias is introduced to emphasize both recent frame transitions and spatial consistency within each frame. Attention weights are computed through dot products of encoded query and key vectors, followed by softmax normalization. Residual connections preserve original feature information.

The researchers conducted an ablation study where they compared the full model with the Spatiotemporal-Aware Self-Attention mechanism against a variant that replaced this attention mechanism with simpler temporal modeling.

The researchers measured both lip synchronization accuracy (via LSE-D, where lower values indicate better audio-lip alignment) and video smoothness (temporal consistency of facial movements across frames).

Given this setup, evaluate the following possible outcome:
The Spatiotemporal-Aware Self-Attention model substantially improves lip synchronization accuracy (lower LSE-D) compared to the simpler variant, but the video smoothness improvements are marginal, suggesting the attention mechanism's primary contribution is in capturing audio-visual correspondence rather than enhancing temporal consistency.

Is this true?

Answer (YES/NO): NO